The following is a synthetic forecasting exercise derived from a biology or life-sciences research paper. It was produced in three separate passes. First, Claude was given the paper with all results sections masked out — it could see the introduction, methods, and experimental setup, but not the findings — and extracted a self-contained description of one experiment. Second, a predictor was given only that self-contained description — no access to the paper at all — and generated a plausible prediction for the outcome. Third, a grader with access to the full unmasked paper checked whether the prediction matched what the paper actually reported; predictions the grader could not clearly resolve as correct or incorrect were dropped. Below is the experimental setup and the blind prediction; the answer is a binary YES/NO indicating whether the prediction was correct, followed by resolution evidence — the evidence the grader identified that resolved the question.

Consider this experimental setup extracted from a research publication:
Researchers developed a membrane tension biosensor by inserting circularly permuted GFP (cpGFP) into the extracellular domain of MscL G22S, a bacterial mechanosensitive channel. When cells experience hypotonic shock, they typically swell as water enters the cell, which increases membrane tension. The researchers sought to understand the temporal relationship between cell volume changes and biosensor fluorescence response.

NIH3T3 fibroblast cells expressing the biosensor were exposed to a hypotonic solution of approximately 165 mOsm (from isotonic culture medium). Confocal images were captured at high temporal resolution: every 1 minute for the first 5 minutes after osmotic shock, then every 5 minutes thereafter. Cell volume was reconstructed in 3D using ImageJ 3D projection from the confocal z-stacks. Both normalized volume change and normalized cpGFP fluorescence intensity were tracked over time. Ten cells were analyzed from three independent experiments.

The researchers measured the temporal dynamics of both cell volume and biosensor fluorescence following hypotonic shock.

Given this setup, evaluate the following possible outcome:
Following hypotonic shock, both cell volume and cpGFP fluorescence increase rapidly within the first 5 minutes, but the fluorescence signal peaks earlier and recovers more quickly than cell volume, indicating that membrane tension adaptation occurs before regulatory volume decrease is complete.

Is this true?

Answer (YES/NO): NO